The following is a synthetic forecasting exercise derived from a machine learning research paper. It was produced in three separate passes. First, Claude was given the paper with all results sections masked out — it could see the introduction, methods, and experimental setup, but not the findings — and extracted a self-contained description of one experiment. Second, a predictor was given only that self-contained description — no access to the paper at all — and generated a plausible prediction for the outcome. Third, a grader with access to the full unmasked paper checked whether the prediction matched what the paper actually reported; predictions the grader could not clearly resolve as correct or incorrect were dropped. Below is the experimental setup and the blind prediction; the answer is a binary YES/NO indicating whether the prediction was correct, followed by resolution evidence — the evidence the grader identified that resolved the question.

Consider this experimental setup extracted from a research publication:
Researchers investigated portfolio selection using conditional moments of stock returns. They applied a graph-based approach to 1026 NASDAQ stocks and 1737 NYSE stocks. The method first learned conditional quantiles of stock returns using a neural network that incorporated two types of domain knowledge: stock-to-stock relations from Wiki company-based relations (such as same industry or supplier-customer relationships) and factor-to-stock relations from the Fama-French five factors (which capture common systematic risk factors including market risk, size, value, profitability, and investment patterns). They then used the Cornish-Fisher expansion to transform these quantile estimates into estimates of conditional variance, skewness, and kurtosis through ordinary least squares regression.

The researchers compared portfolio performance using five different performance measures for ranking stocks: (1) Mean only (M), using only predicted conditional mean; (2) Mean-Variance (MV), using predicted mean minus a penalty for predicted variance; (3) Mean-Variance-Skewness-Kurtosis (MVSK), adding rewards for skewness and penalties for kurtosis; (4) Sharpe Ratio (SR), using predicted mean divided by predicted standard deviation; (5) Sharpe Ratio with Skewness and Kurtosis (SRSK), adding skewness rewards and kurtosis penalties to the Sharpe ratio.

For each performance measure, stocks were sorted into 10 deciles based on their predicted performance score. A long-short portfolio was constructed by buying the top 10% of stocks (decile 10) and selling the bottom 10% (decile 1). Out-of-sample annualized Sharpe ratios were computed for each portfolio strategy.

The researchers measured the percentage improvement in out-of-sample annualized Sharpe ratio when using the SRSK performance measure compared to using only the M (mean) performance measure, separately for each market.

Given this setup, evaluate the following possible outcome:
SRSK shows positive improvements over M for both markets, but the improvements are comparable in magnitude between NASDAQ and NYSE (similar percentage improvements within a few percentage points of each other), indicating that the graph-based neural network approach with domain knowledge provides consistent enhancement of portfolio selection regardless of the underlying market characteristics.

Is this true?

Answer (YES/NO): NO